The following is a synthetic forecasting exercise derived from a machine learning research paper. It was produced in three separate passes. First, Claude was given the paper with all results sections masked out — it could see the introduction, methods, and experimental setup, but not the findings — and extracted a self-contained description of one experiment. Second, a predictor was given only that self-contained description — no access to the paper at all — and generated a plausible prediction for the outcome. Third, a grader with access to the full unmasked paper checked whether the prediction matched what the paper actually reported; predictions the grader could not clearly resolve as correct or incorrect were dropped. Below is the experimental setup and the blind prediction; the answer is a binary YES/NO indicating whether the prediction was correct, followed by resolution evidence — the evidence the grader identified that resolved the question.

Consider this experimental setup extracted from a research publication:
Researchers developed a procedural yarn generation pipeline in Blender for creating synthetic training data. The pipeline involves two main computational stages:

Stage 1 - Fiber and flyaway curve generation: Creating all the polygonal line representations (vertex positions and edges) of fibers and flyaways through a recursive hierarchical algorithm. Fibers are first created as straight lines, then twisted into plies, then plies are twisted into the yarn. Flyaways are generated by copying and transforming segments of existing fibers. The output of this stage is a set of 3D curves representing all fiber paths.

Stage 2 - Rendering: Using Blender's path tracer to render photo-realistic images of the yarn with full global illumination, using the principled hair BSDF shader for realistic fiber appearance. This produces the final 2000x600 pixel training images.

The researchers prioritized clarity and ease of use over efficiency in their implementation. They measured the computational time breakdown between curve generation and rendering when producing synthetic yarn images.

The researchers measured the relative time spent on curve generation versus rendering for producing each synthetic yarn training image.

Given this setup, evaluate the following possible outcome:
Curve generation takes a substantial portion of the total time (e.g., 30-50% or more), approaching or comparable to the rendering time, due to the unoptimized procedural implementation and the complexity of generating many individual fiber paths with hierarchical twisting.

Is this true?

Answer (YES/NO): NO